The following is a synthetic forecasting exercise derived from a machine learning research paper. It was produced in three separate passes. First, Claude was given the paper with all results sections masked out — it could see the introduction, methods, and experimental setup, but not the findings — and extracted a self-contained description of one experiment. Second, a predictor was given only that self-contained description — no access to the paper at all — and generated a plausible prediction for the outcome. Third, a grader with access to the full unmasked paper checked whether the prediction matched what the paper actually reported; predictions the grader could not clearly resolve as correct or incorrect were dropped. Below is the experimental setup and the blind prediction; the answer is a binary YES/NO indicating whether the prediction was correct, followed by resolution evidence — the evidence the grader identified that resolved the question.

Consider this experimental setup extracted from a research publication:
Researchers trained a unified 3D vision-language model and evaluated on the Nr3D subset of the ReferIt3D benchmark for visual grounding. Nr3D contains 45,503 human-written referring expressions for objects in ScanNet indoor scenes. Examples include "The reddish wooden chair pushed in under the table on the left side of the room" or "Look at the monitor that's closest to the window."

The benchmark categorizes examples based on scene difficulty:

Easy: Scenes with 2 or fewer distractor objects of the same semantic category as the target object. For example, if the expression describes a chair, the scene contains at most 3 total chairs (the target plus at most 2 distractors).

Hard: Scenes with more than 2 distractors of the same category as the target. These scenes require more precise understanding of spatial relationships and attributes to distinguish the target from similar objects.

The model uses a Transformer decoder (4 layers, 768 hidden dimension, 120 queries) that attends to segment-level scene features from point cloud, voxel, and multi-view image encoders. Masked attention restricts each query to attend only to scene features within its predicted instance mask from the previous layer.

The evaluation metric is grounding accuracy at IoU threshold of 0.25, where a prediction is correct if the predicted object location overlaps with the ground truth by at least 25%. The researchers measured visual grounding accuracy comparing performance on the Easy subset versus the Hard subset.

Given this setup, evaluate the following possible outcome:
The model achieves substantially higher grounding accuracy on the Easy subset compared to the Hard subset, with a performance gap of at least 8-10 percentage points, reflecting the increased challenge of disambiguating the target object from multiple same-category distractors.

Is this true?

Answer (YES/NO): YES